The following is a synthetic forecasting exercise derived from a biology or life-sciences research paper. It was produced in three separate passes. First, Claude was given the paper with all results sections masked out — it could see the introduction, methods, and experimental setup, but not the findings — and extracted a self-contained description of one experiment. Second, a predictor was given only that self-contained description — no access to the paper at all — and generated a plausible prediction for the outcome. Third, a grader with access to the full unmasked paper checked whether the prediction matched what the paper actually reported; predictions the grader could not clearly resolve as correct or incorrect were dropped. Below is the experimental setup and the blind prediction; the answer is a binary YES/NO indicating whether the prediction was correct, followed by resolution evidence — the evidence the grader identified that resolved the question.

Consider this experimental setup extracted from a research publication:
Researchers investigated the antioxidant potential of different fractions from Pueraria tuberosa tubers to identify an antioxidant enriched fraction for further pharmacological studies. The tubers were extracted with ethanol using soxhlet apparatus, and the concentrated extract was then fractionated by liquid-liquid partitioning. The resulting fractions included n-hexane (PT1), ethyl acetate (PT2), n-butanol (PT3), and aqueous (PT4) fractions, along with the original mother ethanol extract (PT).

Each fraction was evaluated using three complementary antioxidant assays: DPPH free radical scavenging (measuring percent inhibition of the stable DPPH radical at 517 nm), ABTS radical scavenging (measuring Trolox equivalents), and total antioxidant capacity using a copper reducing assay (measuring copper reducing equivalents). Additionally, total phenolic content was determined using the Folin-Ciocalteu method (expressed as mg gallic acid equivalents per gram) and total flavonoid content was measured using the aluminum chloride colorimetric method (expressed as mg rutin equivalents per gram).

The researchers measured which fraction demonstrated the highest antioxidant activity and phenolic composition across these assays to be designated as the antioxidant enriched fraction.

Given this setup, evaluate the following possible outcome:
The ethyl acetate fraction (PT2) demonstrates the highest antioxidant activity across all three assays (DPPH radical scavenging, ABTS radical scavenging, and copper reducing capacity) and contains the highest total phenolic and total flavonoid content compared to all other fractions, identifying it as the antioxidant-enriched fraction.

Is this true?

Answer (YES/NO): YES